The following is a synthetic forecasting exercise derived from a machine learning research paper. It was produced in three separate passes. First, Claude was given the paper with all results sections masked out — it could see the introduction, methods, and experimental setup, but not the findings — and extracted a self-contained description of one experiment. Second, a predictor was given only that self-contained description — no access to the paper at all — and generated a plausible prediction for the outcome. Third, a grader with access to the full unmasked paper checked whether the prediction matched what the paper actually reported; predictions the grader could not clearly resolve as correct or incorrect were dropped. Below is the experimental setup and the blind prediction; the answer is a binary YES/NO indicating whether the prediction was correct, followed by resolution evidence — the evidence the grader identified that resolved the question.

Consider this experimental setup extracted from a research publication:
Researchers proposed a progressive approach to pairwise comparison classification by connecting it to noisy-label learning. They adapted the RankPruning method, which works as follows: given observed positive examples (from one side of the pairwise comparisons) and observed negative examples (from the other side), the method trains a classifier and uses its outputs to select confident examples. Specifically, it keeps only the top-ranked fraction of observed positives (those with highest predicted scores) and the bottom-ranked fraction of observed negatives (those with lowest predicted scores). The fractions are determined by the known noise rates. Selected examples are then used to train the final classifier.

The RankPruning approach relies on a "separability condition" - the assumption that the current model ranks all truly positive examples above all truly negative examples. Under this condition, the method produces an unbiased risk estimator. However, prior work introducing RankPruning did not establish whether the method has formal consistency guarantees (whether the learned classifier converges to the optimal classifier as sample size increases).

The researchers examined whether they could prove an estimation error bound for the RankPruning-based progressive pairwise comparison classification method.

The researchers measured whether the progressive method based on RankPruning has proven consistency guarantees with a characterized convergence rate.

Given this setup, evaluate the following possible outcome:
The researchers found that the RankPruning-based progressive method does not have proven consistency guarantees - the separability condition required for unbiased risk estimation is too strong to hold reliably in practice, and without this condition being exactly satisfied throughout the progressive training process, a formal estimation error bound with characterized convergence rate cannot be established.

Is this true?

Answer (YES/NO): NO